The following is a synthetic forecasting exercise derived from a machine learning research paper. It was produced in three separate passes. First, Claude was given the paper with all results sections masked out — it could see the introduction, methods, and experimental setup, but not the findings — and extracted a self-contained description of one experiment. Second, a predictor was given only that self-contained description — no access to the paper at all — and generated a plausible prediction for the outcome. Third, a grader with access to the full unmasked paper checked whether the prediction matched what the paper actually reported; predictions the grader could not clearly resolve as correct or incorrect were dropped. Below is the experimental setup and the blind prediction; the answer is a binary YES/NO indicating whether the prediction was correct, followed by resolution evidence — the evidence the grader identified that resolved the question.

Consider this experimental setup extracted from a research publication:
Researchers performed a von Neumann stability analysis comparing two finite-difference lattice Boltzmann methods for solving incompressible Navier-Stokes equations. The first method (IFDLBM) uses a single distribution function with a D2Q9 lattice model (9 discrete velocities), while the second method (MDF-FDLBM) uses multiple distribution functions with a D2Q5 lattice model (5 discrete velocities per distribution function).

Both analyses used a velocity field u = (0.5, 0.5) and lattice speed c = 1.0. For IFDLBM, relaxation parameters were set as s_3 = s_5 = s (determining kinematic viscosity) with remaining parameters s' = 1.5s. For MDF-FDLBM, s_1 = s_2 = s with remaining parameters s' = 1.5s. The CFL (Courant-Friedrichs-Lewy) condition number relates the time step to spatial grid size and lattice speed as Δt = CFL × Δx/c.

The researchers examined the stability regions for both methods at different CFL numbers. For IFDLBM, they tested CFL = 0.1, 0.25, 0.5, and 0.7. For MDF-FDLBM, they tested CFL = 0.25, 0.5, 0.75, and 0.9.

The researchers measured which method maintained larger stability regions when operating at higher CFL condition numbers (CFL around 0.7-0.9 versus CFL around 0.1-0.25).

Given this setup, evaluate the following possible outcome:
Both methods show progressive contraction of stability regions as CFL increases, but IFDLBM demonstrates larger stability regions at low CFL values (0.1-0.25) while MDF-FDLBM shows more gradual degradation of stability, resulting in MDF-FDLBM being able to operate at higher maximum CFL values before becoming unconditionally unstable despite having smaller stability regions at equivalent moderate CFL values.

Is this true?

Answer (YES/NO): NO